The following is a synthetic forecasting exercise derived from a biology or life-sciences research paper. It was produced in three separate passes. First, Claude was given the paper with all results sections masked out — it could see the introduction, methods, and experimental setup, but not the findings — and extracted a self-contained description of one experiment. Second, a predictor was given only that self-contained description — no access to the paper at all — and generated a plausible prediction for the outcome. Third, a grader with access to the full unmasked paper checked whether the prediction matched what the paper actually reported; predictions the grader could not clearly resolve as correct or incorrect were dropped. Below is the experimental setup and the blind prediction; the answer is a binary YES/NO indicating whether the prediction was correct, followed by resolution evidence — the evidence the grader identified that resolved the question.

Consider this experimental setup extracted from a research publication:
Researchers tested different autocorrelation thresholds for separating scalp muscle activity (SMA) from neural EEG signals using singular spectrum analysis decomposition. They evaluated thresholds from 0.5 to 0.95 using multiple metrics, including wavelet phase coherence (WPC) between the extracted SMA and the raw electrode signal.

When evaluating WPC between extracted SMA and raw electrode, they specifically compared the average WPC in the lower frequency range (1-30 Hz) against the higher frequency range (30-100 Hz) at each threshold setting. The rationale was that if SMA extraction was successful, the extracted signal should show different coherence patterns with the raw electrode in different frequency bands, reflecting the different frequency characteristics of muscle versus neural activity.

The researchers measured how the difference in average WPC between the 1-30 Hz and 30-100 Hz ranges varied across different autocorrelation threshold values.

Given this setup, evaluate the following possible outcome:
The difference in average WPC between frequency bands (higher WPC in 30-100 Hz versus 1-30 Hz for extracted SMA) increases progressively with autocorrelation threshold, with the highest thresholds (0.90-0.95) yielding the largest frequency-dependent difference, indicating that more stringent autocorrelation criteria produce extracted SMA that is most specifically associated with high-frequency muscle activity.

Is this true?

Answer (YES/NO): NO